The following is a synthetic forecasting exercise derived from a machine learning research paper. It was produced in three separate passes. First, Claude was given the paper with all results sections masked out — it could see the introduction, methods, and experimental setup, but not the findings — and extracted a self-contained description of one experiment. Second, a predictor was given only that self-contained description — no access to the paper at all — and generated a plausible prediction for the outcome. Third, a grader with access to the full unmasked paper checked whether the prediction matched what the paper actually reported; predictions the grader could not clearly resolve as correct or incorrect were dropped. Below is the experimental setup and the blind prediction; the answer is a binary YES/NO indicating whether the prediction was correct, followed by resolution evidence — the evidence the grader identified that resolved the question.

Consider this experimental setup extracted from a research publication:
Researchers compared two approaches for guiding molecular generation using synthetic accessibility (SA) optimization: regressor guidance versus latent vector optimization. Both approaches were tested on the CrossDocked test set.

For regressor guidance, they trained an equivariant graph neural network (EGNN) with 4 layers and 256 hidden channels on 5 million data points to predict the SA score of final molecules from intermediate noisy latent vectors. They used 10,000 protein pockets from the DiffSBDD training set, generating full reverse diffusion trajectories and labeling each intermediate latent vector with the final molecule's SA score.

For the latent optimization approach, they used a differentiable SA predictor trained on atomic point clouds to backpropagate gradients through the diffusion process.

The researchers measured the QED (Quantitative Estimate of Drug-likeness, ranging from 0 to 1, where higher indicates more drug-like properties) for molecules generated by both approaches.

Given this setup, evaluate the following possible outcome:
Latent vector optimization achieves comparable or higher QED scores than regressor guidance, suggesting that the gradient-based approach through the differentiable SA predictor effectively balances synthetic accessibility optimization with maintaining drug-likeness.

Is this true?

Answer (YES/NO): YES